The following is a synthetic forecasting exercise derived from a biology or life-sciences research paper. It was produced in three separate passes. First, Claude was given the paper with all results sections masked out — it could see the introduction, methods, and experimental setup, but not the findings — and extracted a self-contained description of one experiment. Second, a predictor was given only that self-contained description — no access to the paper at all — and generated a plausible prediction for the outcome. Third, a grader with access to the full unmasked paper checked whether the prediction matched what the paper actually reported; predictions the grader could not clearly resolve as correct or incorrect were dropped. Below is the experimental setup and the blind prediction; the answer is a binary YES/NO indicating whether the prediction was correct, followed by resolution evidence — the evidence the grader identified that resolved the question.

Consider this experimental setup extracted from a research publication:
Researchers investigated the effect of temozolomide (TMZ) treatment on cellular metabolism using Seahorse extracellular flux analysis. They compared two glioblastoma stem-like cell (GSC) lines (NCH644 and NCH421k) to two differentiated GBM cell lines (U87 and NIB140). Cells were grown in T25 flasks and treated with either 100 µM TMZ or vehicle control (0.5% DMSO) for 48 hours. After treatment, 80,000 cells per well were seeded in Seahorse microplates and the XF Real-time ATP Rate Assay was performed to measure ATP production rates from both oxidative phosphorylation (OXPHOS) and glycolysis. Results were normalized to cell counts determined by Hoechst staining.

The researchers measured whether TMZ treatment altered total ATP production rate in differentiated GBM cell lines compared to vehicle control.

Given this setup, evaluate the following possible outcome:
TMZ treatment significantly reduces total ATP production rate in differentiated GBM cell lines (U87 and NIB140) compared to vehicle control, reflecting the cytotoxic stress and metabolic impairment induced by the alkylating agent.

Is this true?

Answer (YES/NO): NO